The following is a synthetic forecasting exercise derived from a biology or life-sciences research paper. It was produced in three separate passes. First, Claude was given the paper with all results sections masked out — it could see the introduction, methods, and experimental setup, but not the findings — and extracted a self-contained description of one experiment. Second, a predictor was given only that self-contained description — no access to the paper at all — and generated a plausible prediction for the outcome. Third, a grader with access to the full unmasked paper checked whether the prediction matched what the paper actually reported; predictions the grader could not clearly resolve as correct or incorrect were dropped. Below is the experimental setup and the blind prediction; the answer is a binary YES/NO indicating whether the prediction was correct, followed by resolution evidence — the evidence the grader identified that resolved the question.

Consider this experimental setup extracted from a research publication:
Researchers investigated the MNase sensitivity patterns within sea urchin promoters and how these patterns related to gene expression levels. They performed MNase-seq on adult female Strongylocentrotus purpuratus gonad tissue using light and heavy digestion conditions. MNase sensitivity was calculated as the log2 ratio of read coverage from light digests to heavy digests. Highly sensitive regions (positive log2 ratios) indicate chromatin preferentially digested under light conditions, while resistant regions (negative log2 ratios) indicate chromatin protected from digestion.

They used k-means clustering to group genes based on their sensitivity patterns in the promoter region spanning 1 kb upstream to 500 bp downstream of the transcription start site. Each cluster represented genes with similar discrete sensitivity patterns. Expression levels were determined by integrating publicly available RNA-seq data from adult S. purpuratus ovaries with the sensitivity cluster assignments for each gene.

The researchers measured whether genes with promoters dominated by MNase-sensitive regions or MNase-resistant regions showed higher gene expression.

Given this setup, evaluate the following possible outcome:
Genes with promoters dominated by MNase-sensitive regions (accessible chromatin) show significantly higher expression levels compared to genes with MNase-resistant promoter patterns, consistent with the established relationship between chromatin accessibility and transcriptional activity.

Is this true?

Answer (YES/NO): YES